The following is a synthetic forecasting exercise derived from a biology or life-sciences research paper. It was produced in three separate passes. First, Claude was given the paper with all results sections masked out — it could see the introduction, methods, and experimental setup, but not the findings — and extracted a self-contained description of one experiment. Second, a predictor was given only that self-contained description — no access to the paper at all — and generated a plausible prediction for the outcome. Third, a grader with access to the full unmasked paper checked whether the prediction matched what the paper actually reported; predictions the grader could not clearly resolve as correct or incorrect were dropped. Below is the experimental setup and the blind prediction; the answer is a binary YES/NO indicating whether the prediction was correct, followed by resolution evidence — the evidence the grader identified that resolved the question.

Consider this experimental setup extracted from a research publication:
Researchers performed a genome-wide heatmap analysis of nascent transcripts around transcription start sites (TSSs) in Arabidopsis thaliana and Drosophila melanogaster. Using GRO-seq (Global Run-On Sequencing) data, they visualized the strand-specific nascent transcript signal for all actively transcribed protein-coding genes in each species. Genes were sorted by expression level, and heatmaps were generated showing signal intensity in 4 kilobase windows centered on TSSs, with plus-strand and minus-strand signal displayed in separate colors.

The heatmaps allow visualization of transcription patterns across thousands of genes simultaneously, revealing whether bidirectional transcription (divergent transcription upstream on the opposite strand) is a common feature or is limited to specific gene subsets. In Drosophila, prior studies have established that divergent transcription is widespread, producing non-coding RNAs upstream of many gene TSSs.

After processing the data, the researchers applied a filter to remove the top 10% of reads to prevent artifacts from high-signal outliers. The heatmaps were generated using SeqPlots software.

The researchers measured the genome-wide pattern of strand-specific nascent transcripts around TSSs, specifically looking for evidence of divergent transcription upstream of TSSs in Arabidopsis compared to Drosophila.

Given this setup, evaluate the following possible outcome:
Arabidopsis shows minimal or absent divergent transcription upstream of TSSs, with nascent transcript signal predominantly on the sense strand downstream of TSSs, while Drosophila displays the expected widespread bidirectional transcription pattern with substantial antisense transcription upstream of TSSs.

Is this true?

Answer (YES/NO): YES